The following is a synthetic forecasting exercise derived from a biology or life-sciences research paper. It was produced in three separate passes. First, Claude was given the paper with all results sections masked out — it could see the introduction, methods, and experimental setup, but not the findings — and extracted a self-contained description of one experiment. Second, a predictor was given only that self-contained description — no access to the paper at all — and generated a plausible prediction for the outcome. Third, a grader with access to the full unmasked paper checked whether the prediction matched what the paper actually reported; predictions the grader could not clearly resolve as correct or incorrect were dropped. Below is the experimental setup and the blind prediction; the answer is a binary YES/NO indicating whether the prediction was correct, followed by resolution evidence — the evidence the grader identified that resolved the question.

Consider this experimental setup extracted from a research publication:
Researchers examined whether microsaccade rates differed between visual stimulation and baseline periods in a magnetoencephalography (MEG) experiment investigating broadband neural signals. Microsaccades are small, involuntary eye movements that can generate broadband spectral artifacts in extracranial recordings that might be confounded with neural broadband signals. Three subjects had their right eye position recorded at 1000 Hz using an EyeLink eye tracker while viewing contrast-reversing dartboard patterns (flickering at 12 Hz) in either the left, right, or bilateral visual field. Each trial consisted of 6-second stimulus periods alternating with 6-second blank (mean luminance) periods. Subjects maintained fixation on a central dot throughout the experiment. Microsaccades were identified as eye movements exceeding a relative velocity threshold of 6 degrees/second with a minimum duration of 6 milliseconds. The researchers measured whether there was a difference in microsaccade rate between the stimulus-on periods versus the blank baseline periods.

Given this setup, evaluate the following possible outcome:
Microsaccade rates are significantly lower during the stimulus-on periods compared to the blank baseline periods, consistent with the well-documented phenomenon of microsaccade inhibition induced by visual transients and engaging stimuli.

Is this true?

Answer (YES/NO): NO